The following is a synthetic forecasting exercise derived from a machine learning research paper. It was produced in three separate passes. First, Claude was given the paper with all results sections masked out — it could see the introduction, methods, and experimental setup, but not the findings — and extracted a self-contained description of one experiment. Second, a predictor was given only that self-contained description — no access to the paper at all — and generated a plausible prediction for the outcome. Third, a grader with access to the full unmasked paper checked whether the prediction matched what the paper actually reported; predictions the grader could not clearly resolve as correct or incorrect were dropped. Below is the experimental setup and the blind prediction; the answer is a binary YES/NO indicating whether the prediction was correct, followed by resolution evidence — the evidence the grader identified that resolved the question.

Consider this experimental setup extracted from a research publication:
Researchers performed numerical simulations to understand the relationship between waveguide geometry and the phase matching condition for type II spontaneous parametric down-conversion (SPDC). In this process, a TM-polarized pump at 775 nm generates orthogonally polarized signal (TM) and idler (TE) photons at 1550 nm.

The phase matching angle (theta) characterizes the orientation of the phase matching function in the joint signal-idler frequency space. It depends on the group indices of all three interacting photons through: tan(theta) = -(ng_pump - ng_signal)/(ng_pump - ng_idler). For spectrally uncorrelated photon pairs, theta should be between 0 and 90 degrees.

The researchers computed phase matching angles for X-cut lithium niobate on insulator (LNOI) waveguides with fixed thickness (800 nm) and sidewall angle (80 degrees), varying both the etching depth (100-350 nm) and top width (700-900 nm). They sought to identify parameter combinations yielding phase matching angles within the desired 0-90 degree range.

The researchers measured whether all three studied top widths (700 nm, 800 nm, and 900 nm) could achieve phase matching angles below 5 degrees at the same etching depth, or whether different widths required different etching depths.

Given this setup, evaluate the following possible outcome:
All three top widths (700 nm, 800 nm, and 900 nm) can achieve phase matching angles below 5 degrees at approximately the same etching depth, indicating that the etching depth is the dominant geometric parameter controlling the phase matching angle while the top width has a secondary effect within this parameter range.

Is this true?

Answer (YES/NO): YES